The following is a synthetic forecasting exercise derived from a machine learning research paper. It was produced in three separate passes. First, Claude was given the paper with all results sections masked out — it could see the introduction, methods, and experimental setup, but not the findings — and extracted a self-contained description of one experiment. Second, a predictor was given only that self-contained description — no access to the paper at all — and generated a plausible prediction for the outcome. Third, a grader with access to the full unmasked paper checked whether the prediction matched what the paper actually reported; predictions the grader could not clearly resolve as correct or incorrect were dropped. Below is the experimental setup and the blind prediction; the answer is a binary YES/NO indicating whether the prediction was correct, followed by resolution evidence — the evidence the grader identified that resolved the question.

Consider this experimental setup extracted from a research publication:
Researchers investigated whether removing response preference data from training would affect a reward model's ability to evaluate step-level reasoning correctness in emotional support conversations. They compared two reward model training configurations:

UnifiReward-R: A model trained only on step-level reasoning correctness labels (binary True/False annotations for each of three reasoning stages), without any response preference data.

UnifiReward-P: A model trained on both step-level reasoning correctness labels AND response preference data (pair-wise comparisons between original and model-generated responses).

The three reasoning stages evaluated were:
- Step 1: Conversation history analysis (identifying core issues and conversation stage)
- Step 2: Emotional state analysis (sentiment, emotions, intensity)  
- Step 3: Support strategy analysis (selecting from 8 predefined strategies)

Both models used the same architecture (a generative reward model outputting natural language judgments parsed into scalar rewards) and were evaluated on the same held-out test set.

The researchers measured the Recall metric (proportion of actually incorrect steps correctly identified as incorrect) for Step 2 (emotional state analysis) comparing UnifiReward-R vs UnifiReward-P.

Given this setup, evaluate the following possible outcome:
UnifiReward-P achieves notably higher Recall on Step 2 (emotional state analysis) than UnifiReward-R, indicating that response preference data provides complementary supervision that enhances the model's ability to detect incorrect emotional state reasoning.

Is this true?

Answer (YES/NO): YES